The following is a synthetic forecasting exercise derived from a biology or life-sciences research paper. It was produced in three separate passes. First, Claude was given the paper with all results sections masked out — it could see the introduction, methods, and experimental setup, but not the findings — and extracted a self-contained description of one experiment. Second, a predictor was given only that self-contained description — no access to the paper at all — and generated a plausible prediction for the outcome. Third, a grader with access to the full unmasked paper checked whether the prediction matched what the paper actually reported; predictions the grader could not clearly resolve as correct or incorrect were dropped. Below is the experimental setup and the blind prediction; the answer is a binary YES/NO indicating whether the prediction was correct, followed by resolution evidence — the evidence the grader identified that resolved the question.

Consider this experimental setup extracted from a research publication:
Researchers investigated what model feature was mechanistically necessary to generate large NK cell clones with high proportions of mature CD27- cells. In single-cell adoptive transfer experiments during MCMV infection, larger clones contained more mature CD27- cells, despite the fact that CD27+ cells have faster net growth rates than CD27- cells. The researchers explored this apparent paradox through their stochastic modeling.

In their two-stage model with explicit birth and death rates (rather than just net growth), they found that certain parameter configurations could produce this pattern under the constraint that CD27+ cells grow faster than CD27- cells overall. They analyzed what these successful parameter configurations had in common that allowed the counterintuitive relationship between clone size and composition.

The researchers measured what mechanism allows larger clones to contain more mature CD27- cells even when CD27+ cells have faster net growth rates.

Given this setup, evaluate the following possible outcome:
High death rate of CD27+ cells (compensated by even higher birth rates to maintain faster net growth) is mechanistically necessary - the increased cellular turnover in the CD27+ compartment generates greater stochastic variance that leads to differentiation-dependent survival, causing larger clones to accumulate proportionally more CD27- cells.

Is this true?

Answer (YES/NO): NO